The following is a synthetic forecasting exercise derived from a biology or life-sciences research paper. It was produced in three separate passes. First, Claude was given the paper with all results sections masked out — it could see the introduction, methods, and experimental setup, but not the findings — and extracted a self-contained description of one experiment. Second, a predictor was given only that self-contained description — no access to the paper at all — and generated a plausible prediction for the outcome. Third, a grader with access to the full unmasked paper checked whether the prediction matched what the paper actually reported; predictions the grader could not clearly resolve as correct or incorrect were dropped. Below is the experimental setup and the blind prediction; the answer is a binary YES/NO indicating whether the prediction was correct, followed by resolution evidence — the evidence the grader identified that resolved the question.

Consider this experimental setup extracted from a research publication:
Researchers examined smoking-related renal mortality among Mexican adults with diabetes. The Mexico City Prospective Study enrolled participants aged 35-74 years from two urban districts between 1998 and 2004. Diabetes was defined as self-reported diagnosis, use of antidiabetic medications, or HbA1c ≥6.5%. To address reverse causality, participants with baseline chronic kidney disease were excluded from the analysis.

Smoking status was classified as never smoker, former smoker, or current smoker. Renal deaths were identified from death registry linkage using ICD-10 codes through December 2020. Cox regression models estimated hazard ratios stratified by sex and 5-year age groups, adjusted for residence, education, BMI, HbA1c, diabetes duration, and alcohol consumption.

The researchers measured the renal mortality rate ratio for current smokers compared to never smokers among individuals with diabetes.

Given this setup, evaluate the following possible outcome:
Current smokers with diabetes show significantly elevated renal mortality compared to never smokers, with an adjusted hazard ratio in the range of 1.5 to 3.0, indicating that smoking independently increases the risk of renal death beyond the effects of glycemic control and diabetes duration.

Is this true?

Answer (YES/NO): NO